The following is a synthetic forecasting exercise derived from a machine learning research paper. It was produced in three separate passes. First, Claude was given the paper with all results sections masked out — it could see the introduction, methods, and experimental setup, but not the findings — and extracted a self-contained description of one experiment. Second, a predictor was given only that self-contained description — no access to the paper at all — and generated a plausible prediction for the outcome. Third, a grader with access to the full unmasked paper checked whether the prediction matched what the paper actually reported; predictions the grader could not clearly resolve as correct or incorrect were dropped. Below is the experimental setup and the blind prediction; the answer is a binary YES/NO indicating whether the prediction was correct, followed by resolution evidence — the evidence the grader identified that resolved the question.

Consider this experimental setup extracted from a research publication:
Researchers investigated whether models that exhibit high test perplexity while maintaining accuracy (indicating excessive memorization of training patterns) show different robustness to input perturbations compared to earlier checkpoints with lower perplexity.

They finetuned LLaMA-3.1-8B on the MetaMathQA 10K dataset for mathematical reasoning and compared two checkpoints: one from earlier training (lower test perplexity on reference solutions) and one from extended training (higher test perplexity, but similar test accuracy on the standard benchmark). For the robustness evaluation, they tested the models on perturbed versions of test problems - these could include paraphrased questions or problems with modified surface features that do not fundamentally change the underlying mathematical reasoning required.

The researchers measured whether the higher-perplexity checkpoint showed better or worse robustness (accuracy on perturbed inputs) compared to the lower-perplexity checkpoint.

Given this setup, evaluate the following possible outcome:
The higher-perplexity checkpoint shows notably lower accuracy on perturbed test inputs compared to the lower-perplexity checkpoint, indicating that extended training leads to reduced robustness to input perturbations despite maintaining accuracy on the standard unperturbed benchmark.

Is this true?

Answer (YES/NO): YES